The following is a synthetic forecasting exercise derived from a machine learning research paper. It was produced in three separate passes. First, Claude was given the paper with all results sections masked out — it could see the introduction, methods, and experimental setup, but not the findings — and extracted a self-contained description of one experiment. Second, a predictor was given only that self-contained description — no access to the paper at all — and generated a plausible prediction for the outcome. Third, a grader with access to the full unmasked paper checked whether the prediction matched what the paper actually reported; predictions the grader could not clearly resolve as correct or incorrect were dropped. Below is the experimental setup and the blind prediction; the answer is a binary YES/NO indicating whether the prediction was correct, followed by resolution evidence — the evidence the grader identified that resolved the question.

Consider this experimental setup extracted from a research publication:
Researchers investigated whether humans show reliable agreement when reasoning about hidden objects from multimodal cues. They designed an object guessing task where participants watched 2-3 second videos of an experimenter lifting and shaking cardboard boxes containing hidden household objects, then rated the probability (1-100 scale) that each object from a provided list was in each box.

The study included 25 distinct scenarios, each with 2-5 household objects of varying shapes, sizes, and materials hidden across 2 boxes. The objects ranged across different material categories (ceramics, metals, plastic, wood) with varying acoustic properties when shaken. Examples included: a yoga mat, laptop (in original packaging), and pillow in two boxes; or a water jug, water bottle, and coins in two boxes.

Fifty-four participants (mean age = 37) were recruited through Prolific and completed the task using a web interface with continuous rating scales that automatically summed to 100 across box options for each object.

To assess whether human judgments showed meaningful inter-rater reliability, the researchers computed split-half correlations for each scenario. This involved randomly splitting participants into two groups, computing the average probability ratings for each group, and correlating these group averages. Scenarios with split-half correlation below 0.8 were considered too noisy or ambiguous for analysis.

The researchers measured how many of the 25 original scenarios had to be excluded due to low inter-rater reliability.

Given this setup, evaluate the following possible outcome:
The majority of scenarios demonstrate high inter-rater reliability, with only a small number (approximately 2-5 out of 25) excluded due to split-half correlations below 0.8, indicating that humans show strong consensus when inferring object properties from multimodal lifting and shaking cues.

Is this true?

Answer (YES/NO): YES